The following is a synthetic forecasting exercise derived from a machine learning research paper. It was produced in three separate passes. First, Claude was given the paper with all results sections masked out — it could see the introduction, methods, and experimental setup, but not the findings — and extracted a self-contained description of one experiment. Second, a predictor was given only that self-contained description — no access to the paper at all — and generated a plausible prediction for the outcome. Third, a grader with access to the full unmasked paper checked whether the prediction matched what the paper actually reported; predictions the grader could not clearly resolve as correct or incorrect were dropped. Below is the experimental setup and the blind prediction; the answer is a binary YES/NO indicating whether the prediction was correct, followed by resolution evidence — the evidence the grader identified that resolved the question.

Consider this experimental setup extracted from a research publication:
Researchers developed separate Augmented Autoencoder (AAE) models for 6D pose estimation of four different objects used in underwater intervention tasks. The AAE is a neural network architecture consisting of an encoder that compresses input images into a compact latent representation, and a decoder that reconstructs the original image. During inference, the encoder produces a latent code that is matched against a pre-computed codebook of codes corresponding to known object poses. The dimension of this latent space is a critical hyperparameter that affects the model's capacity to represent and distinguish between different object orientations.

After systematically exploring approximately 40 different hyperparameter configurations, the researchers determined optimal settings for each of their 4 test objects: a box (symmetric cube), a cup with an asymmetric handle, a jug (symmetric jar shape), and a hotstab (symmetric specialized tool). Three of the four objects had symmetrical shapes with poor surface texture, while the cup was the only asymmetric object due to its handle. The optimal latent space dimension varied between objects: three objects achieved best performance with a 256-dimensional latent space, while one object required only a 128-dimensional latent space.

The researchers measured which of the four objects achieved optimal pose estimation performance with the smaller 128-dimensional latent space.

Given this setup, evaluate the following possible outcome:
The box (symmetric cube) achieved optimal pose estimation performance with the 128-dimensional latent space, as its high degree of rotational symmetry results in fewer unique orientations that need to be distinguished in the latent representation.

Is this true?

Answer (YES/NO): NO